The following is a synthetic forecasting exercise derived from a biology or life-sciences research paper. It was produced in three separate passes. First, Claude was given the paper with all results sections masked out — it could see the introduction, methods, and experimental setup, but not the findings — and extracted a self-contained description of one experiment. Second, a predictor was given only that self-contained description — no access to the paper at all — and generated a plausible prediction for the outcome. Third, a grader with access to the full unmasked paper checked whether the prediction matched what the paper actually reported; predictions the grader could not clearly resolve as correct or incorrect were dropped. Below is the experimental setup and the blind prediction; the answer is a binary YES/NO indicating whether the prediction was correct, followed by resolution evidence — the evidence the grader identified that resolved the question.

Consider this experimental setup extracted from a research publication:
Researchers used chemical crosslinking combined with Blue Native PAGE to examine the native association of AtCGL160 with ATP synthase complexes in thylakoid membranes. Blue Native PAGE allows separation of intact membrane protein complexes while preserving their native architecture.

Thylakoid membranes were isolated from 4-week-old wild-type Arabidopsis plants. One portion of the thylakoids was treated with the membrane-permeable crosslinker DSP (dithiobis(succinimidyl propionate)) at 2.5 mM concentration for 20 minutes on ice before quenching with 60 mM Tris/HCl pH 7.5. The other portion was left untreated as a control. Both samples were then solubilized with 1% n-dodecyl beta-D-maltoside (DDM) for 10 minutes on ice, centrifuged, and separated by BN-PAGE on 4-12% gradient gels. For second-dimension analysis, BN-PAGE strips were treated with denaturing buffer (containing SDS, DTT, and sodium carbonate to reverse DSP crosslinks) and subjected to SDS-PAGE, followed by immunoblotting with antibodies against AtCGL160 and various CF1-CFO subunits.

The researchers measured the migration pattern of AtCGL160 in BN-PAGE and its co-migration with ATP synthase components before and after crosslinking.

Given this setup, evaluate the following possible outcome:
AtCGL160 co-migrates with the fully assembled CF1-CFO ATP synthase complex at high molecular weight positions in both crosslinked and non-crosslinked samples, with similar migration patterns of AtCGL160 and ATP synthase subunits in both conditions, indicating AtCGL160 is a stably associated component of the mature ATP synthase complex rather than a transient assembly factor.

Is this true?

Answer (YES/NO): NO